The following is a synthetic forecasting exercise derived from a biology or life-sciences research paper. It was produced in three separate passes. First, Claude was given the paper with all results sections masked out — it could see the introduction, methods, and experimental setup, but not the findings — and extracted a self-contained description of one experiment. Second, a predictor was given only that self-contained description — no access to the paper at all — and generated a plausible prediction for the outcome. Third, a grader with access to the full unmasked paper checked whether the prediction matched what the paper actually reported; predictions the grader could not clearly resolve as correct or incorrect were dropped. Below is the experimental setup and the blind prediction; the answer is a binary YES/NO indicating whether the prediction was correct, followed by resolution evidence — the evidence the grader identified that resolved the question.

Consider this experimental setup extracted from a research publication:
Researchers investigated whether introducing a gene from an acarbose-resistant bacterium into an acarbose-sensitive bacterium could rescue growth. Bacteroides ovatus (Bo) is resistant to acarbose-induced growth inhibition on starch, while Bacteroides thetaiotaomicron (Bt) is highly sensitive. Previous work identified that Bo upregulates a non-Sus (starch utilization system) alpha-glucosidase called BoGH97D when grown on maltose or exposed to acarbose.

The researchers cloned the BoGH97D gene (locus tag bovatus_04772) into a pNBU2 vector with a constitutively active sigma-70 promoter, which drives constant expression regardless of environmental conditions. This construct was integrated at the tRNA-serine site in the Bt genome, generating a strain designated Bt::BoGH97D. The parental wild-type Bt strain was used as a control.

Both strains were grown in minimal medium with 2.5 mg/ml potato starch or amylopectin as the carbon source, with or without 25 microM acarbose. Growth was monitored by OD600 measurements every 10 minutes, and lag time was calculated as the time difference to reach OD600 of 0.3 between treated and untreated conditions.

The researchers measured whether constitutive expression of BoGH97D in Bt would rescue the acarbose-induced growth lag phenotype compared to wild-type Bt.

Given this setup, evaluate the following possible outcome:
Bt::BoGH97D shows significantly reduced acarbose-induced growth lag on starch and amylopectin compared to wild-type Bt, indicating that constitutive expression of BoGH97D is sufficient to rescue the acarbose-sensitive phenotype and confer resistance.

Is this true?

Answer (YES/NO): NO